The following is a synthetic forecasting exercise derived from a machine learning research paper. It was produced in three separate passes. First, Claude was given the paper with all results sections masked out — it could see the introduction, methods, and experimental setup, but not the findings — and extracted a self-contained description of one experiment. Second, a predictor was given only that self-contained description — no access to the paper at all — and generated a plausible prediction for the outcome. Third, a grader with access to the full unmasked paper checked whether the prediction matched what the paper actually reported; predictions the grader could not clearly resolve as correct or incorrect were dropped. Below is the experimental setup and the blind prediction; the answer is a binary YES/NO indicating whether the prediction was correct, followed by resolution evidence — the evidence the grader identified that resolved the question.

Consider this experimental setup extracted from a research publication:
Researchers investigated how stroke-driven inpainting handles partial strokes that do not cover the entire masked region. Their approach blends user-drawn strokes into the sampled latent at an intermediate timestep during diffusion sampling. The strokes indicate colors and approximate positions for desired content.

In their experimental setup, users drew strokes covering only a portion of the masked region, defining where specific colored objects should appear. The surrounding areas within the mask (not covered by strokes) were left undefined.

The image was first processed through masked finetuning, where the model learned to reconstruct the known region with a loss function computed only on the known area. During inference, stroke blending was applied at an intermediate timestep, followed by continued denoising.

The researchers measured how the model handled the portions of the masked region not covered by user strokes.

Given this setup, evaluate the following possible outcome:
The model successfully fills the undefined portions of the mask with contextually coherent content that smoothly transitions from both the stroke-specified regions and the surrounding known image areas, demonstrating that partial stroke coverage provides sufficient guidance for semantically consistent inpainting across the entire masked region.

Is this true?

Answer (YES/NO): YES